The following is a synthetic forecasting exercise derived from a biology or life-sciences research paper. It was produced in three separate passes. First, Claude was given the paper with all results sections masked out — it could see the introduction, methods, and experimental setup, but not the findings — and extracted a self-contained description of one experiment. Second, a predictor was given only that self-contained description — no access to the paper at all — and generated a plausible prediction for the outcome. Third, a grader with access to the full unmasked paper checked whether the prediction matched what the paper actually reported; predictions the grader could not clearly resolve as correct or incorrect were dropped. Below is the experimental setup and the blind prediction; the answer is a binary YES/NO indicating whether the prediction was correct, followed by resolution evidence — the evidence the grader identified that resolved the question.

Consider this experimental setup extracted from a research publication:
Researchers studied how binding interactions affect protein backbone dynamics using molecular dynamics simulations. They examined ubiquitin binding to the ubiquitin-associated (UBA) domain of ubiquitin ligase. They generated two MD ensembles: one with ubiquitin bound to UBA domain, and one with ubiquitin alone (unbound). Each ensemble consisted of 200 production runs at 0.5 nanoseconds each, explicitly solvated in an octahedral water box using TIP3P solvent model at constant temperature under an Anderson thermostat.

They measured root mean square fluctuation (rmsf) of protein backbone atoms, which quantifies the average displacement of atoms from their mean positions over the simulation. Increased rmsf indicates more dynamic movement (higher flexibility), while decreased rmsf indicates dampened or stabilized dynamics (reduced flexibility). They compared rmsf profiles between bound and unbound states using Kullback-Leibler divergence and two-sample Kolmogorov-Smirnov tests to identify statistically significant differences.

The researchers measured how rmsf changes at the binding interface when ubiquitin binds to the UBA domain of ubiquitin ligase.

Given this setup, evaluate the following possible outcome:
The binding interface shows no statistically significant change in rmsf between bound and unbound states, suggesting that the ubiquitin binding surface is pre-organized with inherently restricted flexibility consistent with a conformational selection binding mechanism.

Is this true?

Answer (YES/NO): NO